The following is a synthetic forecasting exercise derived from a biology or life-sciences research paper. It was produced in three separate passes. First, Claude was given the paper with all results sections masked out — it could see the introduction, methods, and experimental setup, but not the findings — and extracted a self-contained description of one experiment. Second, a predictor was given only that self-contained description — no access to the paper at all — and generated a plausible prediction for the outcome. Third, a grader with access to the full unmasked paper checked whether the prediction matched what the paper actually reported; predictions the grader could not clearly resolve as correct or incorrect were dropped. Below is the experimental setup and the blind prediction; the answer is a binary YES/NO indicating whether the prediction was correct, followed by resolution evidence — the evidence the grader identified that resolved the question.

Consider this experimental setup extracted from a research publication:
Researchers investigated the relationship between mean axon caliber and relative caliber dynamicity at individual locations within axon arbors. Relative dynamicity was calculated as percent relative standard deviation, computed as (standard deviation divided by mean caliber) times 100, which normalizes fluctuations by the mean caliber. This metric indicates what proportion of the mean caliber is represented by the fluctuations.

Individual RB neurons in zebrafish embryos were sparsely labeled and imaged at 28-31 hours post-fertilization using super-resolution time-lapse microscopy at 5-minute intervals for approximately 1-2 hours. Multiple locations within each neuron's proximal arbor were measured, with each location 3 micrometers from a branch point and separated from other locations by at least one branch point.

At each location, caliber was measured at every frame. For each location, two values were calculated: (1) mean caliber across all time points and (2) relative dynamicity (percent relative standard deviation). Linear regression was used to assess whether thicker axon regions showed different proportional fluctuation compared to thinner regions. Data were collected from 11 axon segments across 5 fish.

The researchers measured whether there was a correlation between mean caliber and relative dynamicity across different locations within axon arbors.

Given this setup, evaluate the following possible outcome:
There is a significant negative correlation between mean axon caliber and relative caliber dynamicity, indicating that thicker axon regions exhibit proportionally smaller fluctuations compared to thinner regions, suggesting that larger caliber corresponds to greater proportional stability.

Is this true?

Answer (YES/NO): YES